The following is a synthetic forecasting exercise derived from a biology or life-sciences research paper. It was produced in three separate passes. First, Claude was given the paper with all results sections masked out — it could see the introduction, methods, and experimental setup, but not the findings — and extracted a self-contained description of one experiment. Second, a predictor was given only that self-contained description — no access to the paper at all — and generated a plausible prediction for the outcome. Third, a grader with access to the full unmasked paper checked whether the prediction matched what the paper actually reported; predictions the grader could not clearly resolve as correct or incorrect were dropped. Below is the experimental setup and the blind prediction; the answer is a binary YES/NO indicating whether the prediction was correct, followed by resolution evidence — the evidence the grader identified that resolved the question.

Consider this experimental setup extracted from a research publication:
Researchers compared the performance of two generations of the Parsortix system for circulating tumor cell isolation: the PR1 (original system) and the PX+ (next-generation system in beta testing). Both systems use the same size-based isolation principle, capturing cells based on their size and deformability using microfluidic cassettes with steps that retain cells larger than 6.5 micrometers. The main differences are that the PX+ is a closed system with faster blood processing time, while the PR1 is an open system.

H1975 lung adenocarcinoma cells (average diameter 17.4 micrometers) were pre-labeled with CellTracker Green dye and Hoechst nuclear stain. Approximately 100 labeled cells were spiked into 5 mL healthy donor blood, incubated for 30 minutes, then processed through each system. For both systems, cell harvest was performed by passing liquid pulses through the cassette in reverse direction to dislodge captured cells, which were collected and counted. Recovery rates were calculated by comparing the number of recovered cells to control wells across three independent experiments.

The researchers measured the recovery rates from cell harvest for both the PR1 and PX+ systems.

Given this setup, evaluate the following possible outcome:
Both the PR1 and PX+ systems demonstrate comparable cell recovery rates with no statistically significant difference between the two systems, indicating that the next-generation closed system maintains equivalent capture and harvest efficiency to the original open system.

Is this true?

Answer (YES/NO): YES